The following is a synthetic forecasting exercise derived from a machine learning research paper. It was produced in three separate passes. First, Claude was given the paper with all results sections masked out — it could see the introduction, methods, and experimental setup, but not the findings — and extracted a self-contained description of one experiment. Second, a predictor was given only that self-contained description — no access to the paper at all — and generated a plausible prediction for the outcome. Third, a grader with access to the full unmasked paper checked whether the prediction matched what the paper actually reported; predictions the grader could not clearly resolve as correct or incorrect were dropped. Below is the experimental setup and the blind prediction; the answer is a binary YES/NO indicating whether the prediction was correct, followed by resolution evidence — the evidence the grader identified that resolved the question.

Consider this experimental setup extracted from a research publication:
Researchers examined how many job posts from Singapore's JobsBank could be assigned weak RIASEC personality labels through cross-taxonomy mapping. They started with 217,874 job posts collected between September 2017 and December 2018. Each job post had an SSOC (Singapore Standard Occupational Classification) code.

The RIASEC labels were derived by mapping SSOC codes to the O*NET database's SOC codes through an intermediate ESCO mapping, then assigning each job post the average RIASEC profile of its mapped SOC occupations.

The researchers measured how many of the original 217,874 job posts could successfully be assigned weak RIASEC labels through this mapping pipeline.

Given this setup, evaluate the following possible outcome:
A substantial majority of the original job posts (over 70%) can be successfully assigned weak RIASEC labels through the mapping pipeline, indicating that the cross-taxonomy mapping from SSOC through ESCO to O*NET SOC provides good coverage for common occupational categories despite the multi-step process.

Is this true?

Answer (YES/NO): YES